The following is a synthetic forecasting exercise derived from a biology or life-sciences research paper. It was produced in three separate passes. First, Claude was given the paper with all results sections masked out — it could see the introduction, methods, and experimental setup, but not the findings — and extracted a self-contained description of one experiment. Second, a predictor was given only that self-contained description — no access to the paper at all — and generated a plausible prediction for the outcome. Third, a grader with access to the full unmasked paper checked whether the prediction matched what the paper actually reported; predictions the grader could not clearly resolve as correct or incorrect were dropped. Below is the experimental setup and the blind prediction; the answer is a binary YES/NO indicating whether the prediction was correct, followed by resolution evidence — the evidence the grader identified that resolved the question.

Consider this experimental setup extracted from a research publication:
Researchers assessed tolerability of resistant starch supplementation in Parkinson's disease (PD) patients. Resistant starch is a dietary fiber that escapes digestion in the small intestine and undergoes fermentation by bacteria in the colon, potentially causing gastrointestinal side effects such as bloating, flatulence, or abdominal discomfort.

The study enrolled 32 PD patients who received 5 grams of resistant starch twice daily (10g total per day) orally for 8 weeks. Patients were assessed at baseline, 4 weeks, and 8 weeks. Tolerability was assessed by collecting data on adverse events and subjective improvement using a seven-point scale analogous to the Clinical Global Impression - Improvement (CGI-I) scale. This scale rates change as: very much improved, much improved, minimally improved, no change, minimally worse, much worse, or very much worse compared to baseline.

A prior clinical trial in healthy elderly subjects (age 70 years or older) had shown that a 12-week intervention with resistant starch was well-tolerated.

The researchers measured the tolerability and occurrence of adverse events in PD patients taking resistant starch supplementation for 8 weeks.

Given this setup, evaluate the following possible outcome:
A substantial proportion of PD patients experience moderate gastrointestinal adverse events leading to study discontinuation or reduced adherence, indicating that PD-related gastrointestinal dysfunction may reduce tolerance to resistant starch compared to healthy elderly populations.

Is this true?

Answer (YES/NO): NO